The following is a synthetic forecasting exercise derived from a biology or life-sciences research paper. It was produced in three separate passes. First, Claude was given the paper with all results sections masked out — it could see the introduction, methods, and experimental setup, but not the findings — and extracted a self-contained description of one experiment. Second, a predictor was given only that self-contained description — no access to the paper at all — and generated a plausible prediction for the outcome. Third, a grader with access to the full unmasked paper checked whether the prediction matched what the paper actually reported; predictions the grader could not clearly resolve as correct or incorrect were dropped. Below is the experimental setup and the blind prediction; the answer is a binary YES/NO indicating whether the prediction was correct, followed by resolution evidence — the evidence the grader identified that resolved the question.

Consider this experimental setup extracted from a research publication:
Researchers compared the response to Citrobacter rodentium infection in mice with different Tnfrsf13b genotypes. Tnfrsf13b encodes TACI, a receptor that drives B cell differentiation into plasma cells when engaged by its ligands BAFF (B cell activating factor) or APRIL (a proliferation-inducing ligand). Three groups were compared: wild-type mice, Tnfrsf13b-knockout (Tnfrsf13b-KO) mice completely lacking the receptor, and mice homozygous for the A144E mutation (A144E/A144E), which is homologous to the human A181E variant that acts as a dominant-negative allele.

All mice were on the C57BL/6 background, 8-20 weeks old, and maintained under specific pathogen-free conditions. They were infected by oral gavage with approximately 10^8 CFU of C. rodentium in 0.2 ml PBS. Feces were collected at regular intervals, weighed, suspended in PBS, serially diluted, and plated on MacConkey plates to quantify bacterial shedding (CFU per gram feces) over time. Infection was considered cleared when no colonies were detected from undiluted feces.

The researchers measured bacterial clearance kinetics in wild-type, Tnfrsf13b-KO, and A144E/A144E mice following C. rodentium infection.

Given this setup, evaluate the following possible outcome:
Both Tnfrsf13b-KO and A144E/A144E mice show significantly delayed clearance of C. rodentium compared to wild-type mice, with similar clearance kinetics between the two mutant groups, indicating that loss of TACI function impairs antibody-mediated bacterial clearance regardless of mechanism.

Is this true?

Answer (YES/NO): NO